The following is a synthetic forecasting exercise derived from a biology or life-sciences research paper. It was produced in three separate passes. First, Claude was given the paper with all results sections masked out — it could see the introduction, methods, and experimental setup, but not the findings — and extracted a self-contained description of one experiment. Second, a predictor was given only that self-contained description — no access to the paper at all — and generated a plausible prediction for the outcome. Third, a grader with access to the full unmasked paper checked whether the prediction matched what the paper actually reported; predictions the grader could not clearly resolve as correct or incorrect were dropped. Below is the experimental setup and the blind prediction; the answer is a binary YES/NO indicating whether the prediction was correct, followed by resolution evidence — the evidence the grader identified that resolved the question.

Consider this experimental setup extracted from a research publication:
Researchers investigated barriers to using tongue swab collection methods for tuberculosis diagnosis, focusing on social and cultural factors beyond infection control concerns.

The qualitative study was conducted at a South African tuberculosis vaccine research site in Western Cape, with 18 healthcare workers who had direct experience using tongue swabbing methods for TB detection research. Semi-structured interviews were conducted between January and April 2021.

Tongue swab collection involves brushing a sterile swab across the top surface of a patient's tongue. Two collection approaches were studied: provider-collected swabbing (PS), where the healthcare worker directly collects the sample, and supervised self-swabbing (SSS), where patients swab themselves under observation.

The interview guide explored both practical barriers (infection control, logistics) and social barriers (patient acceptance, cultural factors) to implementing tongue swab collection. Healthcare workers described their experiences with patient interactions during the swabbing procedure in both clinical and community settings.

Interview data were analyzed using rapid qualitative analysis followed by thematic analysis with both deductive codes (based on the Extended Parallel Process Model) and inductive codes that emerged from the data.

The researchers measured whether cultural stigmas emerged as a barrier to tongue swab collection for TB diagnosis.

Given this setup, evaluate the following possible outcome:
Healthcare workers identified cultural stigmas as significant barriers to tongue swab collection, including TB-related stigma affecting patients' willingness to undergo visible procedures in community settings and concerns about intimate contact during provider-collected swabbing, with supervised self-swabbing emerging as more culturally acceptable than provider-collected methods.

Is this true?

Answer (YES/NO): NO